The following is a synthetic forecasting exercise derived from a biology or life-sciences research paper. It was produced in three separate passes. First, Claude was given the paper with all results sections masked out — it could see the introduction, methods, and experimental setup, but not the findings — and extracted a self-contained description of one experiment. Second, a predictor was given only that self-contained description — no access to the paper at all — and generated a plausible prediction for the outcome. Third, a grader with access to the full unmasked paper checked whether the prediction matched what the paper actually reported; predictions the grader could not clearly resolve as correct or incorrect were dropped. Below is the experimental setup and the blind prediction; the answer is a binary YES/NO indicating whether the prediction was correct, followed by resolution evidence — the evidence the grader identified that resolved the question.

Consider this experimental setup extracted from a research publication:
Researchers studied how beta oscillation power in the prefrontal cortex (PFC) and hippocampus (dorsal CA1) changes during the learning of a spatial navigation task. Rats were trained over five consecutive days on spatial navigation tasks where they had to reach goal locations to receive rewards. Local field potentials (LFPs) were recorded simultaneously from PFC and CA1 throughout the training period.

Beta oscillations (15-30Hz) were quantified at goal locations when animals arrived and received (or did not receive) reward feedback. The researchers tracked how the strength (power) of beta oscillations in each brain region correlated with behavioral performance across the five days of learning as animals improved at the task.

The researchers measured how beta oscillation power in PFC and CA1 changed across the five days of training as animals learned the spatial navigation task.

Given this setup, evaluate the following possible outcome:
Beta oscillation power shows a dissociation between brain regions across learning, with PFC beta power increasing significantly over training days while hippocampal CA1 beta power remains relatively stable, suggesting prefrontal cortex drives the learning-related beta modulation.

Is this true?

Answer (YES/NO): NO